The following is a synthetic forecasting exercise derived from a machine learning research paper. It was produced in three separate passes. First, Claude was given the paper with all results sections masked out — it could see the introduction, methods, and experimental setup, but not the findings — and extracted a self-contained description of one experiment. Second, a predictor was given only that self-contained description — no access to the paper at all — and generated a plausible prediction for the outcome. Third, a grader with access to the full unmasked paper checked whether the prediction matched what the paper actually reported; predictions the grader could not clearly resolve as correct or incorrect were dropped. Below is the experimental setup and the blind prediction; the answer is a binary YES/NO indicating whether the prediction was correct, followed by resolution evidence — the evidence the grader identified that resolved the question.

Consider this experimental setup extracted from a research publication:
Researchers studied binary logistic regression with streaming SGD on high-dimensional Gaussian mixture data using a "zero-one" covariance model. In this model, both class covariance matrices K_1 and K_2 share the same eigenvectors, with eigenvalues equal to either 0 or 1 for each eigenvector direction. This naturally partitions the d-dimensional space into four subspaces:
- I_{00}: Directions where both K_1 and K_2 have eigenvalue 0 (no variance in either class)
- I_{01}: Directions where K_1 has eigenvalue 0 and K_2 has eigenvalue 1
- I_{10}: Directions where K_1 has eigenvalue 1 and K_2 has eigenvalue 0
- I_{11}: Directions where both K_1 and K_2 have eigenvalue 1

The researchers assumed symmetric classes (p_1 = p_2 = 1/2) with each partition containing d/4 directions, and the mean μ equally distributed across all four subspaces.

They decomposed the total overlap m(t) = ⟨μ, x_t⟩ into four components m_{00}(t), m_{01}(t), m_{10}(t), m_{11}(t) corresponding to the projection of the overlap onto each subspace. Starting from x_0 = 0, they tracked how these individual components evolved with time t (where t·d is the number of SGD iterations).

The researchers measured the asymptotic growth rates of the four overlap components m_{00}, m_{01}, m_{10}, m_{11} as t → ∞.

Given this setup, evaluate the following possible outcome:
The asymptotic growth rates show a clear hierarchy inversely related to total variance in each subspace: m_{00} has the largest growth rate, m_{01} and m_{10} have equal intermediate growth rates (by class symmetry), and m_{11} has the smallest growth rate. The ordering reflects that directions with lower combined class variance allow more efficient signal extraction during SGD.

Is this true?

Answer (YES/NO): NO